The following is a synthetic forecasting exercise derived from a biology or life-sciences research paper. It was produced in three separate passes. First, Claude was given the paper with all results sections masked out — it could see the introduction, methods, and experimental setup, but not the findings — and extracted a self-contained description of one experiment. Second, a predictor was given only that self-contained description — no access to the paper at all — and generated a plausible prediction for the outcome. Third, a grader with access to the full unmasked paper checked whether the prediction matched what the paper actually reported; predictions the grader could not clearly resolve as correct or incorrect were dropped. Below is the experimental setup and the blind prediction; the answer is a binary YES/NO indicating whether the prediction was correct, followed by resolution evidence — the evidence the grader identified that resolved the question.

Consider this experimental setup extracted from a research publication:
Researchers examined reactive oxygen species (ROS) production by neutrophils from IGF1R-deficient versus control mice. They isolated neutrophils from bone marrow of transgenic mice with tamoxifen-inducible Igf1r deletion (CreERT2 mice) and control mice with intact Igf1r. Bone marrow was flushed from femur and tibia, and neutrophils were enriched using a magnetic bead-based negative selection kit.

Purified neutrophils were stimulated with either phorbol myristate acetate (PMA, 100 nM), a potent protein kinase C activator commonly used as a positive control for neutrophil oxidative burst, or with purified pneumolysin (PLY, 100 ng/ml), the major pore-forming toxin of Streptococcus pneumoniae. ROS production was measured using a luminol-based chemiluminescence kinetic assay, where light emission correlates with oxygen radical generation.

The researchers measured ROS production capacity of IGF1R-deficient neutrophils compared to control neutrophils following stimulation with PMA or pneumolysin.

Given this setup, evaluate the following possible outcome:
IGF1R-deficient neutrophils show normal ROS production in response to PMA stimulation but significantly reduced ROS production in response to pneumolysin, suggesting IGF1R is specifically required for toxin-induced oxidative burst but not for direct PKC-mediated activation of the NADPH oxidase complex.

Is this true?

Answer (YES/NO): NO